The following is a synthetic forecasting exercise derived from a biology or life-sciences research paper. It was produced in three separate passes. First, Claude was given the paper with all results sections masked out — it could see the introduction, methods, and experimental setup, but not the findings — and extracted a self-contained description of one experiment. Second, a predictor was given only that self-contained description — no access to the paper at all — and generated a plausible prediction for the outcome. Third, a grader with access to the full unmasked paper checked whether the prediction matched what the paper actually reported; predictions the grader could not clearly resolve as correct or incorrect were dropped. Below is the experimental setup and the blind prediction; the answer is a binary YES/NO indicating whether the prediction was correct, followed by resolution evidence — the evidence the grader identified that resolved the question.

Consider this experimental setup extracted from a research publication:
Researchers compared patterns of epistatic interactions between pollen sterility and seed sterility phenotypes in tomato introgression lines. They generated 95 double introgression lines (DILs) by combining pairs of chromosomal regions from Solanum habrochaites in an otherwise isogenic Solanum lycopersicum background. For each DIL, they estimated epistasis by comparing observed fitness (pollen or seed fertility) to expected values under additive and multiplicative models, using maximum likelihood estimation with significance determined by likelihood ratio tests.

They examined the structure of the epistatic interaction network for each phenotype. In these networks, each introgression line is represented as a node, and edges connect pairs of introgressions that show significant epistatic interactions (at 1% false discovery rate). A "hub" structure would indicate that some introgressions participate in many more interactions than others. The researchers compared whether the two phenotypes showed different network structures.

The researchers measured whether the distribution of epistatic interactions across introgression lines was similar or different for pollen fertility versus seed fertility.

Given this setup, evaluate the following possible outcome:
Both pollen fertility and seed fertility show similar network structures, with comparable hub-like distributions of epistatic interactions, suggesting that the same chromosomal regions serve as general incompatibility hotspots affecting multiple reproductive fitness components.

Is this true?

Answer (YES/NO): NO